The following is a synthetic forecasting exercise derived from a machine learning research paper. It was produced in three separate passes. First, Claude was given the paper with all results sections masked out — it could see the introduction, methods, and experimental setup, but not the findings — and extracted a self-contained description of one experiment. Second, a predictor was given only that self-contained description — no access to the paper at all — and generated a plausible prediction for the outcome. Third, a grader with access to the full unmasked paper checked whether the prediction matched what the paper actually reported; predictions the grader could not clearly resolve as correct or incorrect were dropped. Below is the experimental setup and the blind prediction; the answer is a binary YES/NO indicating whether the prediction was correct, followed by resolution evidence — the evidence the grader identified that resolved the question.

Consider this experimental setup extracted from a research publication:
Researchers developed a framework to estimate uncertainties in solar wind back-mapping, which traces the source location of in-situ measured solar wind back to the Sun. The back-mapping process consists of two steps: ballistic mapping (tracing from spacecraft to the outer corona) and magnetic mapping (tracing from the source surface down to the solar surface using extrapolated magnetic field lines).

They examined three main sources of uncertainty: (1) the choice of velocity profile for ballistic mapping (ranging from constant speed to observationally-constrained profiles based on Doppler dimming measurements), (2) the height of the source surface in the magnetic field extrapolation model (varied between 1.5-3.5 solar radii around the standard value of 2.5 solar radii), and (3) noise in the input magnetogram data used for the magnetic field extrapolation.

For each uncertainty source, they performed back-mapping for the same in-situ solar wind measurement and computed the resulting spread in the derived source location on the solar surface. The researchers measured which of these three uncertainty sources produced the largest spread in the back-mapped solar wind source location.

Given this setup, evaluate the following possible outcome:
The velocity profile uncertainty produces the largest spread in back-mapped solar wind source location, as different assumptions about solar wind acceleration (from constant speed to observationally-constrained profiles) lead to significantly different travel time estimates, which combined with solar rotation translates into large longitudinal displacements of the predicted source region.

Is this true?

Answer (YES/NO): NO